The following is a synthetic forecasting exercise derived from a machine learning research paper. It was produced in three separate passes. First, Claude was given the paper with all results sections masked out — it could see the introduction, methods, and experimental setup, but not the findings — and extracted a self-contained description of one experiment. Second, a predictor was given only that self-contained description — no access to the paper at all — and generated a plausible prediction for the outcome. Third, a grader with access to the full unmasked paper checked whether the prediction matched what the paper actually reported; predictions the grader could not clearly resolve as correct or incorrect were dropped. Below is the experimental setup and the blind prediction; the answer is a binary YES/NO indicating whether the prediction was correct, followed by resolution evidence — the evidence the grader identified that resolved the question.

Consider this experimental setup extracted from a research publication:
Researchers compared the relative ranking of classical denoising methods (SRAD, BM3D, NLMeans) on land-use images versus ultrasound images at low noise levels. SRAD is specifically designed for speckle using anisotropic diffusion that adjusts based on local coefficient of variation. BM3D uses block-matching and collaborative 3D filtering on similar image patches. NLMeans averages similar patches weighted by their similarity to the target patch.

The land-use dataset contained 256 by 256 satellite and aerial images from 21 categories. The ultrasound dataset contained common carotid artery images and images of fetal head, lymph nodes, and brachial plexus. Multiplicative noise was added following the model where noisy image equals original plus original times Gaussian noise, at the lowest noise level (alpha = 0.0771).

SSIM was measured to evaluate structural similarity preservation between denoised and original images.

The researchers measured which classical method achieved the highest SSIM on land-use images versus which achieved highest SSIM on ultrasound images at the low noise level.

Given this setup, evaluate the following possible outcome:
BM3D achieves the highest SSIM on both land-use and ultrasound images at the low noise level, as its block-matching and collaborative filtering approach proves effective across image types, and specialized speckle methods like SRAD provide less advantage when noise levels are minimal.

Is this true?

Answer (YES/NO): NO